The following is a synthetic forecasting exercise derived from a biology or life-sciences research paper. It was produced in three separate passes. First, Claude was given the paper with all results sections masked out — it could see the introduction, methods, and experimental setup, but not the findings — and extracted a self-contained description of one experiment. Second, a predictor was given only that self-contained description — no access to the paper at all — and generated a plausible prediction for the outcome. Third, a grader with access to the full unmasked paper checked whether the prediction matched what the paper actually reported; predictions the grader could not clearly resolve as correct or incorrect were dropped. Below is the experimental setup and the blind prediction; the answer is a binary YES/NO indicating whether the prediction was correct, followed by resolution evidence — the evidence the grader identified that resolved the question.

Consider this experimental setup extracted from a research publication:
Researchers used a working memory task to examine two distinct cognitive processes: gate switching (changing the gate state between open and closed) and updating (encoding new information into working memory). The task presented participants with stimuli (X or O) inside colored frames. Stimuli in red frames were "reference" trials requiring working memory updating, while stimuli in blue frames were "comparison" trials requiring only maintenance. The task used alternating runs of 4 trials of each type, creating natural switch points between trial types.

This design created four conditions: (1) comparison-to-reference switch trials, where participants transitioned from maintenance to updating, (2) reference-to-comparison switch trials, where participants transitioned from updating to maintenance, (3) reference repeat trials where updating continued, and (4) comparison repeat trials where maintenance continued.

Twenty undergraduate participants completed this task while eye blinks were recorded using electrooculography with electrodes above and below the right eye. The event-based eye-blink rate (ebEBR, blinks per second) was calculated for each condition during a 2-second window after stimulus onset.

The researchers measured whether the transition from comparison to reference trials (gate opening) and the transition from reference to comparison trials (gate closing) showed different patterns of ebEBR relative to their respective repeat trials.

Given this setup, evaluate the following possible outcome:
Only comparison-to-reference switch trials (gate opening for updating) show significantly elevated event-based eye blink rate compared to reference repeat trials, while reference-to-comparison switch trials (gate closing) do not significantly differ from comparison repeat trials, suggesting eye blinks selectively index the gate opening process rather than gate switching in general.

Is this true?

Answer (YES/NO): NO